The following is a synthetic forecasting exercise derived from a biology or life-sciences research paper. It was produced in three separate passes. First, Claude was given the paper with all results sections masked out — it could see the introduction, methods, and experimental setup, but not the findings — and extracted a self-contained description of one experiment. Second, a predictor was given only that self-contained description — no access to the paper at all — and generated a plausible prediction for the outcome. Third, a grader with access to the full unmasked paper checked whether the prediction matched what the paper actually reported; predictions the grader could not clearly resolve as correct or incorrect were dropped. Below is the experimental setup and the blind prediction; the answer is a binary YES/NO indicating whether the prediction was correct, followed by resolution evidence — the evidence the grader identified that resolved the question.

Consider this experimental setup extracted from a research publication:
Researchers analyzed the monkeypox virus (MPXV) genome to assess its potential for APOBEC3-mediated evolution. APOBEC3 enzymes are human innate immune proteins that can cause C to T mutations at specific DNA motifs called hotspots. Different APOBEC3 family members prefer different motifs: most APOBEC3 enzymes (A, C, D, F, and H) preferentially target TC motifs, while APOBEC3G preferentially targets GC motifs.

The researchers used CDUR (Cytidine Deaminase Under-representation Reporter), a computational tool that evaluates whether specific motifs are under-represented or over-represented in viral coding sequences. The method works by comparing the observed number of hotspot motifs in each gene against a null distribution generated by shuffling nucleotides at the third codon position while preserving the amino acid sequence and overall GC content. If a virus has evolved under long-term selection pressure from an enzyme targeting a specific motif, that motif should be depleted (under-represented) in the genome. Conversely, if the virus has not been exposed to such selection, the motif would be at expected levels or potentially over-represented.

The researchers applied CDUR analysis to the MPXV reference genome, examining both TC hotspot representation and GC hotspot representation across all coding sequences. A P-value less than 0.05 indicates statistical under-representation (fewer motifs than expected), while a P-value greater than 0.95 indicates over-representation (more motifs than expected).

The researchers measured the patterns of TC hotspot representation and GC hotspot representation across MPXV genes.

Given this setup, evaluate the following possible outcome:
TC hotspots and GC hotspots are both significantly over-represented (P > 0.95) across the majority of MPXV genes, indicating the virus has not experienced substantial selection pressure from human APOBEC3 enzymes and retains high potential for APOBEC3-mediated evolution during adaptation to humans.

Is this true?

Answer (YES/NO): NO